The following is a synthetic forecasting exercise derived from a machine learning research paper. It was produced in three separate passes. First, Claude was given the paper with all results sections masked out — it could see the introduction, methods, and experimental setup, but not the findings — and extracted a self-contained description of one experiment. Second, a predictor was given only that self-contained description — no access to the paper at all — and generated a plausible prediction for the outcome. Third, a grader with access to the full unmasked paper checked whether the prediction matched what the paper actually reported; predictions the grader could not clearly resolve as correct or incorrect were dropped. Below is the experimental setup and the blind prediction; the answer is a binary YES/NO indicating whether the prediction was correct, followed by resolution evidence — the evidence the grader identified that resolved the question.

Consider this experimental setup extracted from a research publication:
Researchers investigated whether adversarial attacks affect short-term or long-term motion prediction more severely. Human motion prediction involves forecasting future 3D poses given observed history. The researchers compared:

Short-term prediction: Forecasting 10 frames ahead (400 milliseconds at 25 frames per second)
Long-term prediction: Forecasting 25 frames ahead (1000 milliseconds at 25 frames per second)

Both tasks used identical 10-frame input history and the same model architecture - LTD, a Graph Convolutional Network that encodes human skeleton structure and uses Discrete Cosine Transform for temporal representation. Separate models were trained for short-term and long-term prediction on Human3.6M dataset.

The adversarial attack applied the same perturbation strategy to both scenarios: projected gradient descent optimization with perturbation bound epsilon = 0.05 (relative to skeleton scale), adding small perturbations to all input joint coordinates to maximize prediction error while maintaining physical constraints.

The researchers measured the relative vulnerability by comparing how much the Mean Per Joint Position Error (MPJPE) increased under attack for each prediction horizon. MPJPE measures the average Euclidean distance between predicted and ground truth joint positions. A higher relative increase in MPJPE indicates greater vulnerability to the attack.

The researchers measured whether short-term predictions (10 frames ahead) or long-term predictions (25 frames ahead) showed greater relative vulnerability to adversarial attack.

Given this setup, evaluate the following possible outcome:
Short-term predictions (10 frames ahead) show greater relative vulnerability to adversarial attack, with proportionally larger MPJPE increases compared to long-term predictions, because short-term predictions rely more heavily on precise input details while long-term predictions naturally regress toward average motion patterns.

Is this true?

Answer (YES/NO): YES